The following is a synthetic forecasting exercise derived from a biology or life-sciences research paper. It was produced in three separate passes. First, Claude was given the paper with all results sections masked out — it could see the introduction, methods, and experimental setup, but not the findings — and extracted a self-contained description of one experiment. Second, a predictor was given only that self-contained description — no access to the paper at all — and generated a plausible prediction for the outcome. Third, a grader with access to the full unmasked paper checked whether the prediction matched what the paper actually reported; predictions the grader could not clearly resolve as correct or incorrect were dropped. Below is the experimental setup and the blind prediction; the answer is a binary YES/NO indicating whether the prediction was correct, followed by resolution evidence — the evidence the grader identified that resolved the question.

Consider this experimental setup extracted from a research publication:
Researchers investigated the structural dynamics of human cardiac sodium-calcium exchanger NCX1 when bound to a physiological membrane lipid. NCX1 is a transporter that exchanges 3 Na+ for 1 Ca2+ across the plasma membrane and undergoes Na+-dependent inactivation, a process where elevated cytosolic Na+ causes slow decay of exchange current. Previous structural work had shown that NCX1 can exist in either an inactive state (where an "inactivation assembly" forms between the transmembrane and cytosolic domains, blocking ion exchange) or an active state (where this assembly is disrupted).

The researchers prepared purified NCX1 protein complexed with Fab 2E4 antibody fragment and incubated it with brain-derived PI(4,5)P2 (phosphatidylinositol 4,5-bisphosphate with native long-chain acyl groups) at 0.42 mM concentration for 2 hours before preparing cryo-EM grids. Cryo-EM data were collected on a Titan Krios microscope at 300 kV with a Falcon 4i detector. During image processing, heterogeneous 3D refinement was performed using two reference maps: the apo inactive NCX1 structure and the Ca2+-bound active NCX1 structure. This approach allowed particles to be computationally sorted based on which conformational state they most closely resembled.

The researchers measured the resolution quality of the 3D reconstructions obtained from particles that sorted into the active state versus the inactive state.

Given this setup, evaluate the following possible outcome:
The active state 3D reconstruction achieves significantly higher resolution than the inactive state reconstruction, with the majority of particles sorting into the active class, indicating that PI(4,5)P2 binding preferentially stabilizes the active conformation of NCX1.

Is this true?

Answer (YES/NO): NO